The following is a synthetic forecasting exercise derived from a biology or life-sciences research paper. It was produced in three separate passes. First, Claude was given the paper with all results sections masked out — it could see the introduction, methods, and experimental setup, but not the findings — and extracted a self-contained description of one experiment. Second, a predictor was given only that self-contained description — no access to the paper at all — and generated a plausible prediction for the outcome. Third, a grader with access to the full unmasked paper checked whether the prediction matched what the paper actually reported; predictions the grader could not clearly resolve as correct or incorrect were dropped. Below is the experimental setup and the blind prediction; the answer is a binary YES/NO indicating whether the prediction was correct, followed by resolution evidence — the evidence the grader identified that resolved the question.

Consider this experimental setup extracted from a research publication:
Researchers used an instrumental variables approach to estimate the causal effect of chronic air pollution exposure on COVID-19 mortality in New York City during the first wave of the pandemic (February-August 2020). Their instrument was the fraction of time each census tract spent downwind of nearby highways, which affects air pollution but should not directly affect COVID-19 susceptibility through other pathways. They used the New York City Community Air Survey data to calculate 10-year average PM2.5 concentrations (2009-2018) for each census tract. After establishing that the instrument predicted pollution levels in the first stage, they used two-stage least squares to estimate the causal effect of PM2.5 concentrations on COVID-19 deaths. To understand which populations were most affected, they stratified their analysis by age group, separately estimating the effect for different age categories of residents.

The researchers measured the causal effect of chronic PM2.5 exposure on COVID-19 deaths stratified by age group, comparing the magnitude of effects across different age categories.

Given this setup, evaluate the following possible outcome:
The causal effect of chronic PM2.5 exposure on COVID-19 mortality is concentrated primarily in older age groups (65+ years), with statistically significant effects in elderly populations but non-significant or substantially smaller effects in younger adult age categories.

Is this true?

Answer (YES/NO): NO